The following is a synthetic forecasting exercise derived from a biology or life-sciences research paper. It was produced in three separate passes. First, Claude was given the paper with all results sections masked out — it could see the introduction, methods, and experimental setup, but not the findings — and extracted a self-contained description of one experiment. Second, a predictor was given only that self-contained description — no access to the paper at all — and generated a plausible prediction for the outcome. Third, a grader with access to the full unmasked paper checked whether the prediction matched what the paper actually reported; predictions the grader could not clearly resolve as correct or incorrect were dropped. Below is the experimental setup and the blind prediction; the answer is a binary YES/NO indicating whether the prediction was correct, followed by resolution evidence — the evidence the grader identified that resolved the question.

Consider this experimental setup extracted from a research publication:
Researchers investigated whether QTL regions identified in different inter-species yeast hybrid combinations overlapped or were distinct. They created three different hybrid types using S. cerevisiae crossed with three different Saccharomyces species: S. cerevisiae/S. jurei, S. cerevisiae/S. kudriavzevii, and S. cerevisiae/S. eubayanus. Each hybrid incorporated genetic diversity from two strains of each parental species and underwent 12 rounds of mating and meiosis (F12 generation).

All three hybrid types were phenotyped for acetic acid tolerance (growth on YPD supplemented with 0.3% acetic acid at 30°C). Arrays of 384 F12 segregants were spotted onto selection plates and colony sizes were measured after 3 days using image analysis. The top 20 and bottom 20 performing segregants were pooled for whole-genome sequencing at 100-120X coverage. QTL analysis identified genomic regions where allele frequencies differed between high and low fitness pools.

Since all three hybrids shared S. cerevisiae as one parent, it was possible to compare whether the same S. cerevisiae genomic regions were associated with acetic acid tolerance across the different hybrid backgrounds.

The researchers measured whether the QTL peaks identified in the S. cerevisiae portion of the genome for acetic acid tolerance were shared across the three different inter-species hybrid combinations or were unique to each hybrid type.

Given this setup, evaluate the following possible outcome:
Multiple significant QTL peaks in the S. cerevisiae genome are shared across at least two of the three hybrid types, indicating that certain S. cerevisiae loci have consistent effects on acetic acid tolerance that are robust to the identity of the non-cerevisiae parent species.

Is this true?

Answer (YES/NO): NO